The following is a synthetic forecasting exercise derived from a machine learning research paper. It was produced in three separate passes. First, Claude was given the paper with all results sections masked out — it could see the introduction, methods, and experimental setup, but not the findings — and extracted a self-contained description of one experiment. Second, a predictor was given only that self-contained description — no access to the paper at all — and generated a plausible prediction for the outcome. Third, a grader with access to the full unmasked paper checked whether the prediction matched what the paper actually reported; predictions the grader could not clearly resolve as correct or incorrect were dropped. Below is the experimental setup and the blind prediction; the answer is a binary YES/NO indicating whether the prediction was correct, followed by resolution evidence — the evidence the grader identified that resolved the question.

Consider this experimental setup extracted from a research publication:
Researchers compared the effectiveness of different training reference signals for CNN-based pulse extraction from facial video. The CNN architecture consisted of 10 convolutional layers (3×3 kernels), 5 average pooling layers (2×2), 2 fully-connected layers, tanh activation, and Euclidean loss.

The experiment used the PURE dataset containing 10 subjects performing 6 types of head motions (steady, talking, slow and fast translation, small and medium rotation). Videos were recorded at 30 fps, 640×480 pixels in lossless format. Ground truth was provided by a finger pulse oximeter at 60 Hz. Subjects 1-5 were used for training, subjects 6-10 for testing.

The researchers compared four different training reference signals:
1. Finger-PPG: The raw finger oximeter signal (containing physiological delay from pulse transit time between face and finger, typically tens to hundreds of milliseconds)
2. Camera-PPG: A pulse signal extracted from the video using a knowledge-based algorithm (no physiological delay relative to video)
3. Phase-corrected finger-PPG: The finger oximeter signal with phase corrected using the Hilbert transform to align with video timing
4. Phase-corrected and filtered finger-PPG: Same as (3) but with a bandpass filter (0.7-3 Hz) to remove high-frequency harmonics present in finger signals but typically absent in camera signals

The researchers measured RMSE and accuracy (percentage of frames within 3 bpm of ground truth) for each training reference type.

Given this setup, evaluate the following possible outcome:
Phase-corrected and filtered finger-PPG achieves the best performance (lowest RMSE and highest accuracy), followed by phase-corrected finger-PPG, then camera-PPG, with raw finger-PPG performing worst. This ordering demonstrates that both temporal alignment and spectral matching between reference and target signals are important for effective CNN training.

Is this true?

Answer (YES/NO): NO